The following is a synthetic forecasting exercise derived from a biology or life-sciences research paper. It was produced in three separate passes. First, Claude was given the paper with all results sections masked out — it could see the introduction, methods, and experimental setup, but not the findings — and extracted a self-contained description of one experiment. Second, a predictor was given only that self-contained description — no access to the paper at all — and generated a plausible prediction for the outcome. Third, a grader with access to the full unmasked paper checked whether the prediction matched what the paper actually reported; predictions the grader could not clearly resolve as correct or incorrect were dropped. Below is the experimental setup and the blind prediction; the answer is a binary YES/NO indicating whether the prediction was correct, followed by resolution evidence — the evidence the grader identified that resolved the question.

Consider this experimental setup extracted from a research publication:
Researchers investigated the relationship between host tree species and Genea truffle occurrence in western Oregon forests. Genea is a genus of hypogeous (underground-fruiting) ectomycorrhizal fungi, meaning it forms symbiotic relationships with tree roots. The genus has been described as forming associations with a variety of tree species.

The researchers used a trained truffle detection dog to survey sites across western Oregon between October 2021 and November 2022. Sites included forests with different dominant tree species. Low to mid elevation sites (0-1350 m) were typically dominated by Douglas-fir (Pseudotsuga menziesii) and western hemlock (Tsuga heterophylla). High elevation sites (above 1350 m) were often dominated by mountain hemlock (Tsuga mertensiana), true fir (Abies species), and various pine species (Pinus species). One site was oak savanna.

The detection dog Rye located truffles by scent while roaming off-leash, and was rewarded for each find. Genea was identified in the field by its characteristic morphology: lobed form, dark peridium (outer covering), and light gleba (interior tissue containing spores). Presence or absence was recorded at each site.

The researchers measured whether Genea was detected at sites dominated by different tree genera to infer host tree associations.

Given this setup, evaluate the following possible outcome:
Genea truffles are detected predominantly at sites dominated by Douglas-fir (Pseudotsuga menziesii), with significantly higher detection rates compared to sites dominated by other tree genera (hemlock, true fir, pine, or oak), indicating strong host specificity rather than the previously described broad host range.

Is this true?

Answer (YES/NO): NO